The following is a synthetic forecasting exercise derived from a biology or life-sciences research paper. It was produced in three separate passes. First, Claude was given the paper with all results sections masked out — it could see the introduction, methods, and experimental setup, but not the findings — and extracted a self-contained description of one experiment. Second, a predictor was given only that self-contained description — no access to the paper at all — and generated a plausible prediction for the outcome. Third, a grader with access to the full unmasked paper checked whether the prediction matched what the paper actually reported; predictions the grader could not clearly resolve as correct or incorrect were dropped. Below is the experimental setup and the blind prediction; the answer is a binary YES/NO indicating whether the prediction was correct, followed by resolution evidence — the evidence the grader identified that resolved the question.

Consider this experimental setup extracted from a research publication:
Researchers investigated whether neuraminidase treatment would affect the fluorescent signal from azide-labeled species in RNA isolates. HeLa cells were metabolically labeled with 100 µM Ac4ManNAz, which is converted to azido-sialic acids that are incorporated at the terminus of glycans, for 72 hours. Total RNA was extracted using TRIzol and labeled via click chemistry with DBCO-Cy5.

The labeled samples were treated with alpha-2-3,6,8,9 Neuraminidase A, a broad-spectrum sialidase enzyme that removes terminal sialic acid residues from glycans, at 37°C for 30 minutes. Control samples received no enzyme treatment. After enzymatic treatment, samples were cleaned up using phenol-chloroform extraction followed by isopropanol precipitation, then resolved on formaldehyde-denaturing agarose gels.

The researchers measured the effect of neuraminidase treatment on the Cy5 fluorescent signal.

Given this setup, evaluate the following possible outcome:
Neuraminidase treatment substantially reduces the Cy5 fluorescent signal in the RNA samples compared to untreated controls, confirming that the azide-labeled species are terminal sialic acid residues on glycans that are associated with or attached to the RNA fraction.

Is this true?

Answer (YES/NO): YES